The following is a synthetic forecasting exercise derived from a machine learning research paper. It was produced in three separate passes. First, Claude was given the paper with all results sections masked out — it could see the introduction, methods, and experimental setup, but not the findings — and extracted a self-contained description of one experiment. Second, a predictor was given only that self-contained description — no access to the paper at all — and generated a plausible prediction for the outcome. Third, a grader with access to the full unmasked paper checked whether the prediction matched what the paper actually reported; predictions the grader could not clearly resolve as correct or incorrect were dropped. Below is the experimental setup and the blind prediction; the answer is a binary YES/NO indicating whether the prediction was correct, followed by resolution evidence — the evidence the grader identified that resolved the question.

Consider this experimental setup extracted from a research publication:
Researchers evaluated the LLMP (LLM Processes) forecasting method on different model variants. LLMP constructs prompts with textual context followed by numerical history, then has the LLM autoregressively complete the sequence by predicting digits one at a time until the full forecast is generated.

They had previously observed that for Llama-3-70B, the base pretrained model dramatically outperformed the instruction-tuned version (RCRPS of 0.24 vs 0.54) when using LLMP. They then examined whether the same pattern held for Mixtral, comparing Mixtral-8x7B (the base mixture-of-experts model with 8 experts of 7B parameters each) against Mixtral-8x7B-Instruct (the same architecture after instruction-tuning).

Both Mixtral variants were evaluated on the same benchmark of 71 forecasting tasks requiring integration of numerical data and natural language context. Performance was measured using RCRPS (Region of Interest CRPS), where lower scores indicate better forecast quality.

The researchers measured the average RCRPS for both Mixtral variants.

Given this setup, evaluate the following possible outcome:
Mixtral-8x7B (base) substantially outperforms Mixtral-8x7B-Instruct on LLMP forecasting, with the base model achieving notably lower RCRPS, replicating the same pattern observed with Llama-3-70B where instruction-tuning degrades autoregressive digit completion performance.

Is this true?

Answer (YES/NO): NO